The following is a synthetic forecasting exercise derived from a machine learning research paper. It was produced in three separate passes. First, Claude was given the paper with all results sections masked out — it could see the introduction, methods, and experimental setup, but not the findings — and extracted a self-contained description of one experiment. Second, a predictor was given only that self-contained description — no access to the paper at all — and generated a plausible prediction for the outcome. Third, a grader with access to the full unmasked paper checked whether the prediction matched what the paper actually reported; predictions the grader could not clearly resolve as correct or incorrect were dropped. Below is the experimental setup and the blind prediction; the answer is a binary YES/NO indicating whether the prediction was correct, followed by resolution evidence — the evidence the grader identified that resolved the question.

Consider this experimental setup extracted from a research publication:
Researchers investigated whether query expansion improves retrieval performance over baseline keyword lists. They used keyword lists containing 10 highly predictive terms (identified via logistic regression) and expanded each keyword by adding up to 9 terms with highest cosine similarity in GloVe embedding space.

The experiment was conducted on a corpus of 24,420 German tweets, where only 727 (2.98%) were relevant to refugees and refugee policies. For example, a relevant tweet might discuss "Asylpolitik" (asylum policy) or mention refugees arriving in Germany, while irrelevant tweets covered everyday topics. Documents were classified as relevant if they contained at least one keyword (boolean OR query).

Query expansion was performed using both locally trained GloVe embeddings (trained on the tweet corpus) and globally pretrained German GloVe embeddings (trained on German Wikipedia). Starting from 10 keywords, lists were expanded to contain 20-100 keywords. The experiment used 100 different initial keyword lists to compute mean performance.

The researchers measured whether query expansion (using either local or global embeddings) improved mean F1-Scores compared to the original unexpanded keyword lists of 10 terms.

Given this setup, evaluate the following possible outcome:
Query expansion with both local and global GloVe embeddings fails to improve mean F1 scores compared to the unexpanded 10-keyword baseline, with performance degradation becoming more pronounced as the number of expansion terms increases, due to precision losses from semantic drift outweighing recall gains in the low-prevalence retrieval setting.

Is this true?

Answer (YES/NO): NO